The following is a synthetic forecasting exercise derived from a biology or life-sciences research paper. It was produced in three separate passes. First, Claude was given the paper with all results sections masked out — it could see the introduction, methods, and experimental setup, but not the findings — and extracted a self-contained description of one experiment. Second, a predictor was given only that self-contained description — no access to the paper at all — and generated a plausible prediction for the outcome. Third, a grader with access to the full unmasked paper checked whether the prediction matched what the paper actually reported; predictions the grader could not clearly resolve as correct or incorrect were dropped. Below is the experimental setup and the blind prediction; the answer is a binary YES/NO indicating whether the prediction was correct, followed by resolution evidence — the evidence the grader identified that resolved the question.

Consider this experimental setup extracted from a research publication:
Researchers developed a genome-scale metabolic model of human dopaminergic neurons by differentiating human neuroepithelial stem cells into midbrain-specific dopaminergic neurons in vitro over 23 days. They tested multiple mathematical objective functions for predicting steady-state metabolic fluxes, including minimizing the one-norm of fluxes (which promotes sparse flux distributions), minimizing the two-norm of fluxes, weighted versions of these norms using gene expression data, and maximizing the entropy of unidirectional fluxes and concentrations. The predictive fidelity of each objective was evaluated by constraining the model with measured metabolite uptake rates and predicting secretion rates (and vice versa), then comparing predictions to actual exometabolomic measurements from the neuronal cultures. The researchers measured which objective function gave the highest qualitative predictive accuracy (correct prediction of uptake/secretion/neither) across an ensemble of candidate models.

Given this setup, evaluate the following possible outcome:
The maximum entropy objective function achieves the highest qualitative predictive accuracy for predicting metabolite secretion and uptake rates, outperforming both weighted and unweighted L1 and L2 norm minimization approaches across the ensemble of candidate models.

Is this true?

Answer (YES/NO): YES